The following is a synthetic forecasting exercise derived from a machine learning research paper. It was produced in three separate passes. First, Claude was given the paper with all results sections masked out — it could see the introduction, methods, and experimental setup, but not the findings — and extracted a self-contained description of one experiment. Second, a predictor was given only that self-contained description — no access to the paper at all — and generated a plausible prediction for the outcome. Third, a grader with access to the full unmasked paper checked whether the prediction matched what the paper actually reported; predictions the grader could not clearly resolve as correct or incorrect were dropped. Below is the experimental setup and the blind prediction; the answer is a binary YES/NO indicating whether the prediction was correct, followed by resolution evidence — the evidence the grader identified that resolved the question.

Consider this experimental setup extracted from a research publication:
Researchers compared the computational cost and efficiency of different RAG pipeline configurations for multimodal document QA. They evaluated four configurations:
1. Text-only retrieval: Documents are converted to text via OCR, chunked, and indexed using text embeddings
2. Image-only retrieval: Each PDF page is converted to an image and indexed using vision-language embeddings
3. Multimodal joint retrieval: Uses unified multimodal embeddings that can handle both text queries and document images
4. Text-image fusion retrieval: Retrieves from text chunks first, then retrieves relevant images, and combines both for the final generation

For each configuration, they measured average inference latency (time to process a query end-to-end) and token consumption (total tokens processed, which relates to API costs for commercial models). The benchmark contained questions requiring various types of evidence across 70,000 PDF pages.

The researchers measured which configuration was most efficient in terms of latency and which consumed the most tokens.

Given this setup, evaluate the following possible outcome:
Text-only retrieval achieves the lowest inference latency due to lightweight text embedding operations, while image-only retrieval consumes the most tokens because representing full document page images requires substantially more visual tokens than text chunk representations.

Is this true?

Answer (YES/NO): NO